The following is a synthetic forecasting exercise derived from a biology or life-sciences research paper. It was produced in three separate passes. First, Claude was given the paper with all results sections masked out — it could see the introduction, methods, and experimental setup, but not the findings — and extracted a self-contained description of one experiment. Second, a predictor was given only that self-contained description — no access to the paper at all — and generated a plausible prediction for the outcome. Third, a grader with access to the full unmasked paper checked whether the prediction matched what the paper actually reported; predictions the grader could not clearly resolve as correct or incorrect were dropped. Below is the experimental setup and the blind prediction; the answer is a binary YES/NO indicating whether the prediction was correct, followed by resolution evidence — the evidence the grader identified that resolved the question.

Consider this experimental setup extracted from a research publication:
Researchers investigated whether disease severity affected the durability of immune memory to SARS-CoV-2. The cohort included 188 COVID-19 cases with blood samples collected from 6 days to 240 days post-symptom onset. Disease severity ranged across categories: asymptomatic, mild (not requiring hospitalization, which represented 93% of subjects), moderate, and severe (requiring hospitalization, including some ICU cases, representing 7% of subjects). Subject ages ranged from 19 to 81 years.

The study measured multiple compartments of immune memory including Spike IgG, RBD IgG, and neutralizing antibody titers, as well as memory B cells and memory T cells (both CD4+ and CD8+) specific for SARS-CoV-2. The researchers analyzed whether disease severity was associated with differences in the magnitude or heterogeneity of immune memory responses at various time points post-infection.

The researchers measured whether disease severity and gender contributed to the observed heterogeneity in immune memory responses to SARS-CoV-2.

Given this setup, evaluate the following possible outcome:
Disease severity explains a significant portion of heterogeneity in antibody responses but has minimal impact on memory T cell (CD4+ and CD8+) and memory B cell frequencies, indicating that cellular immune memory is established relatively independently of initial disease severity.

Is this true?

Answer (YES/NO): NO